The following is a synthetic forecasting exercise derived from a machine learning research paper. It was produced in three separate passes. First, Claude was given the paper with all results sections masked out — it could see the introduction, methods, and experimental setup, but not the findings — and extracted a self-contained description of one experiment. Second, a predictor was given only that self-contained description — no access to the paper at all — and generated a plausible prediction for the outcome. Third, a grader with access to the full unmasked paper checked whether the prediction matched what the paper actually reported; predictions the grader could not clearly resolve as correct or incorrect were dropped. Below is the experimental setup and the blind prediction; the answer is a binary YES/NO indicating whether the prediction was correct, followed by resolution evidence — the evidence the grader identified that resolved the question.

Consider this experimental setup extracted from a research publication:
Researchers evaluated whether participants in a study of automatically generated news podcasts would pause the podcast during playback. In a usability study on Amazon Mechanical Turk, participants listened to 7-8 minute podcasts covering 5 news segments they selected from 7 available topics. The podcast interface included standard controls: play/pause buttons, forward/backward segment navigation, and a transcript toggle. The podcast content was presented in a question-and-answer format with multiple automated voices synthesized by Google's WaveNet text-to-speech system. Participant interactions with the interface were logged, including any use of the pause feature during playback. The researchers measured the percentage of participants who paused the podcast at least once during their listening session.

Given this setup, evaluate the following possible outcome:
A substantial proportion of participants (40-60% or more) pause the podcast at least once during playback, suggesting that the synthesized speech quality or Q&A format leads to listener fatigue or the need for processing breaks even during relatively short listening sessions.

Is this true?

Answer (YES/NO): NO